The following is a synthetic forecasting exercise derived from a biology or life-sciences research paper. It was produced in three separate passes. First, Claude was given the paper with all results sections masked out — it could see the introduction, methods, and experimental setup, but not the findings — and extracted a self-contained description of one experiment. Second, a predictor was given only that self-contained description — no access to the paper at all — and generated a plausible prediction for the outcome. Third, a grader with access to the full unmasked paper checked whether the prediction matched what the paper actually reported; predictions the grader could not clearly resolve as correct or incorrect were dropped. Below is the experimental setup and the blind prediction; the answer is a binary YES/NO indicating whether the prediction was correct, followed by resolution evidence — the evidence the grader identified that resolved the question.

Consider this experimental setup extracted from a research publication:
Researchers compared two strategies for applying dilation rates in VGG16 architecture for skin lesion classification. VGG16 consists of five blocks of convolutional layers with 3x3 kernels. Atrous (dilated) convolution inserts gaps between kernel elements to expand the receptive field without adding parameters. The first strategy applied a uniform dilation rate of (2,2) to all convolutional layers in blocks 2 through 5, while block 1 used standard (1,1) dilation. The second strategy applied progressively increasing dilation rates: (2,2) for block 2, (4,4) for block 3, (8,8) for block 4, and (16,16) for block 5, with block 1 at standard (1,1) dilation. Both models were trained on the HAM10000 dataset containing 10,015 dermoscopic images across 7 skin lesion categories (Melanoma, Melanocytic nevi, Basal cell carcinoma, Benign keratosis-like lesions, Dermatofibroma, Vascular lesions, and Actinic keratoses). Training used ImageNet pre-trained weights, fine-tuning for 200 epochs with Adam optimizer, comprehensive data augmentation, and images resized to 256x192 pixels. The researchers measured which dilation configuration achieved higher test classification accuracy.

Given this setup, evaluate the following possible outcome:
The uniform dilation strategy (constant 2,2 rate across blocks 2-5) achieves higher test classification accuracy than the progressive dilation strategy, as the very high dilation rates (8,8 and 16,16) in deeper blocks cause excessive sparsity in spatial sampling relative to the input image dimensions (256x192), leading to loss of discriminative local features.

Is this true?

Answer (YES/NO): NO